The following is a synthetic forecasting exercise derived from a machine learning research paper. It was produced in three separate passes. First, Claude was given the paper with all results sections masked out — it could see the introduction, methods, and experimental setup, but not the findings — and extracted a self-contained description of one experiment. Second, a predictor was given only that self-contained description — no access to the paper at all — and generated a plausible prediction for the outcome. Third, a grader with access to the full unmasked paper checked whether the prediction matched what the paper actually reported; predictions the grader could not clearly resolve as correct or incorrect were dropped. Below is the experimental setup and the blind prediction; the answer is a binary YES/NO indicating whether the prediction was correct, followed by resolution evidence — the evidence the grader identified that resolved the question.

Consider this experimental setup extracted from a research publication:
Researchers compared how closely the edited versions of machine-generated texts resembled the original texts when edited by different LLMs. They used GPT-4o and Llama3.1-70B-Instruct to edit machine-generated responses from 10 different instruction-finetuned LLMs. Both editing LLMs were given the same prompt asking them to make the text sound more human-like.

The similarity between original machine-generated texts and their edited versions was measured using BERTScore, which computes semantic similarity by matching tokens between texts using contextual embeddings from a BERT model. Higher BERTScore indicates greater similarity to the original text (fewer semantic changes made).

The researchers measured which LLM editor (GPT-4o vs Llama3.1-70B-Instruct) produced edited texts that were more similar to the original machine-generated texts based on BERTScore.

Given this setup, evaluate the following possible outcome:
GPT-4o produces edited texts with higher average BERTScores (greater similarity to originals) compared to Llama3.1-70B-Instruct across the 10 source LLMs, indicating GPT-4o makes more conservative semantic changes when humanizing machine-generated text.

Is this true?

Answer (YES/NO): YES